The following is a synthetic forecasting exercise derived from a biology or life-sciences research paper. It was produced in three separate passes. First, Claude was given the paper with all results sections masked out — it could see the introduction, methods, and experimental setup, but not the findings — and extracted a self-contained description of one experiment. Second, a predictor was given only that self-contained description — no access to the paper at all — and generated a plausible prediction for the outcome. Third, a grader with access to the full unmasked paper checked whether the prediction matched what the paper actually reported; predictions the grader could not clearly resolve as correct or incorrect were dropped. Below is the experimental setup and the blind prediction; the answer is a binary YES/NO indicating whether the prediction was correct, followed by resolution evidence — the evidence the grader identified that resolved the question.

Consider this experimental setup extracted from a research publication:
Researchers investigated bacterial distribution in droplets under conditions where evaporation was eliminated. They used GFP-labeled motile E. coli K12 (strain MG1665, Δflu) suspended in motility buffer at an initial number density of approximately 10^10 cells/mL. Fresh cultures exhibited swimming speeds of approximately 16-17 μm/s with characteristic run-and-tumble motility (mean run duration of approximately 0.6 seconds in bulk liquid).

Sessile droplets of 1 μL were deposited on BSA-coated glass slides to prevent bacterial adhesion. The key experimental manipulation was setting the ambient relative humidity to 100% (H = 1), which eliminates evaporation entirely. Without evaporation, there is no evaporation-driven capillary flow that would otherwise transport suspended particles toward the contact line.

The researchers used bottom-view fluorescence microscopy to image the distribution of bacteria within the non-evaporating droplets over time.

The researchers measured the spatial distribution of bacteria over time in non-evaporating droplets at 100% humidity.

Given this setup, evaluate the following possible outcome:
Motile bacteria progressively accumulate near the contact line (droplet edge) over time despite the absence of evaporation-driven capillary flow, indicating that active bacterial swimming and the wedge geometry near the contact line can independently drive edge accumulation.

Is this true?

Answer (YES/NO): NO